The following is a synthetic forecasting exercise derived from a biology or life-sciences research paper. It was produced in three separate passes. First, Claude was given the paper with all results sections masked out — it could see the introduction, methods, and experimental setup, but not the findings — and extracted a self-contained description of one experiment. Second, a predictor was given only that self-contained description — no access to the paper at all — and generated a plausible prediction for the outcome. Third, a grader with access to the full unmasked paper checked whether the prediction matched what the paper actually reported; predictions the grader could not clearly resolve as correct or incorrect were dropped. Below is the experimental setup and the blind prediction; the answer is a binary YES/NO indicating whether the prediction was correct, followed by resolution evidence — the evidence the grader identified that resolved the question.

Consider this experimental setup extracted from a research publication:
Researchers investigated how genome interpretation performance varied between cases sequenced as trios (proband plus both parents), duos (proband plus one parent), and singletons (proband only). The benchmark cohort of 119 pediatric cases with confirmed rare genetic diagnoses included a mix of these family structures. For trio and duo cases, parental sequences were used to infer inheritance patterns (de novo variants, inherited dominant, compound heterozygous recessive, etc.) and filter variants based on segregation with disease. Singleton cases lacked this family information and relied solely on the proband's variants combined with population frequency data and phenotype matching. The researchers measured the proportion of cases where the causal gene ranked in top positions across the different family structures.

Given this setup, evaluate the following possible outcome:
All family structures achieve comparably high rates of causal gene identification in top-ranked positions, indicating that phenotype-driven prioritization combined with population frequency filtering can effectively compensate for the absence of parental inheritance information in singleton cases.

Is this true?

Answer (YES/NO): YES